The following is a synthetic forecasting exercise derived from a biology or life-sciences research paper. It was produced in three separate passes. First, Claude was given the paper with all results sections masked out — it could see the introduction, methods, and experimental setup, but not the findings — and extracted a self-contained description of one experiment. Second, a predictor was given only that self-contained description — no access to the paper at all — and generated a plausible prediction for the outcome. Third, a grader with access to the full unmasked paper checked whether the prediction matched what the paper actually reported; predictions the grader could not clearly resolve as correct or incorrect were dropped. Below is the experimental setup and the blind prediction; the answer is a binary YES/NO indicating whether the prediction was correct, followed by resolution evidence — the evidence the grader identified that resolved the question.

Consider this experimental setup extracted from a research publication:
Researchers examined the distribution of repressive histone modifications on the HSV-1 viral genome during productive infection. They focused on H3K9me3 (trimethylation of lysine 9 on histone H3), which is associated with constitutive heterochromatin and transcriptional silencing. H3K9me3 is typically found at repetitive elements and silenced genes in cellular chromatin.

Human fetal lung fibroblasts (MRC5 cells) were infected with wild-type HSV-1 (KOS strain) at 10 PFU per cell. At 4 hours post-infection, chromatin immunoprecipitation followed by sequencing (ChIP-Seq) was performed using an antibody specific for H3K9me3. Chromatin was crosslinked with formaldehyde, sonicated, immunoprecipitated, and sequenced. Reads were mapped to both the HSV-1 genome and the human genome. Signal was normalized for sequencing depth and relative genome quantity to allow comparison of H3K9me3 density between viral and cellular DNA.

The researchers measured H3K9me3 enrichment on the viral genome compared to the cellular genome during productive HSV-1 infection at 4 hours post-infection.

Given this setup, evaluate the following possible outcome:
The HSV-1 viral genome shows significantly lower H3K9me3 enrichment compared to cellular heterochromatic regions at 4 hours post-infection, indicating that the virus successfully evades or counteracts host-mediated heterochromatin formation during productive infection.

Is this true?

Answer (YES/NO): YES